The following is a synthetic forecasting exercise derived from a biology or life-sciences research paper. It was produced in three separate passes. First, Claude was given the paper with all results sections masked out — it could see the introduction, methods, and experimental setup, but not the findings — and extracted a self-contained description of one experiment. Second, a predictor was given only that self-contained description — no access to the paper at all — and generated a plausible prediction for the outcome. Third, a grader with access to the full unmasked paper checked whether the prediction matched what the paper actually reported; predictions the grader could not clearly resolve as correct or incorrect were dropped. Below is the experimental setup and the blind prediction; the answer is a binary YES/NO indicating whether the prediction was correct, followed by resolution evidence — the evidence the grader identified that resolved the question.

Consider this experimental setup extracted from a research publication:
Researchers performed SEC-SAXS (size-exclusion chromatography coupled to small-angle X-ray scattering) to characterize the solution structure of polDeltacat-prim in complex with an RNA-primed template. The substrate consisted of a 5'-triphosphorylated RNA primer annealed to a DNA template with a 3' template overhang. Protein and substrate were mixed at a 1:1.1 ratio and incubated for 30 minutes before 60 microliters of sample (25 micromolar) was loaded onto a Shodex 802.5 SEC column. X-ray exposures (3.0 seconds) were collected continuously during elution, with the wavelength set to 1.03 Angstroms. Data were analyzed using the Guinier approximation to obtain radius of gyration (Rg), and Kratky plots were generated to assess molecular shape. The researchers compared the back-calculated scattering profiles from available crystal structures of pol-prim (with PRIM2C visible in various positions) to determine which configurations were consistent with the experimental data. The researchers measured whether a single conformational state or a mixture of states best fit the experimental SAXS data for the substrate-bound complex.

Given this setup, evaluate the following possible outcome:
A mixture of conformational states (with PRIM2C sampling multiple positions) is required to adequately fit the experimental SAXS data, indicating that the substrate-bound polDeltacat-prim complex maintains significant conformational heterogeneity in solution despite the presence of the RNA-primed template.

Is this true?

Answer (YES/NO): YES